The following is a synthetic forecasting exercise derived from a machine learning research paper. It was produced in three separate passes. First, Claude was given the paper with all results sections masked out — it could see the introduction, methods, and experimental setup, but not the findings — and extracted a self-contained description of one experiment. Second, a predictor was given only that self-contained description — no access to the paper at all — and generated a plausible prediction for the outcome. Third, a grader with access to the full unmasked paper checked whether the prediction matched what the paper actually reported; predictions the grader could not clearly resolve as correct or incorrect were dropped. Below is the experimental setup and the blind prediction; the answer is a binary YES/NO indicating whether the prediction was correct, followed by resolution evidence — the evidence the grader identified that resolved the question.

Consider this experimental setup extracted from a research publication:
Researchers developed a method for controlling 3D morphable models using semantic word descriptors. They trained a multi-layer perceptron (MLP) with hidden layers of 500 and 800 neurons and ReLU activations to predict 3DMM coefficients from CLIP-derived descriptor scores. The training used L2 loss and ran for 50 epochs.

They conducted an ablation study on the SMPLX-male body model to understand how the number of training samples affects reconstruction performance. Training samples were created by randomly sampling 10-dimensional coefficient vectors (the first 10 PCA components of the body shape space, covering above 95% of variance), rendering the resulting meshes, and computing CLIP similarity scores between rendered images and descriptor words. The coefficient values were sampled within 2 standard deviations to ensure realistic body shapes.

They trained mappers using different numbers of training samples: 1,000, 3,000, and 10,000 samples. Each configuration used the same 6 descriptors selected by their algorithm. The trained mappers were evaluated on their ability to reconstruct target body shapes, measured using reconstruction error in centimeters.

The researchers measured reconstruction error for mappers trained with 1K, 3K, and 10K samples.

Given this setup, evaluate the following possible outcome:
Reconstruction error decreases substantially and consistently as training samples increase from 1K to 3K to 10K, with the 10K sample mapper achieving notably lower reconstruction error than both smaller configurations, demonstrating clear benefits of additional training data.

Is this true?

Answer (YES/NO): NO